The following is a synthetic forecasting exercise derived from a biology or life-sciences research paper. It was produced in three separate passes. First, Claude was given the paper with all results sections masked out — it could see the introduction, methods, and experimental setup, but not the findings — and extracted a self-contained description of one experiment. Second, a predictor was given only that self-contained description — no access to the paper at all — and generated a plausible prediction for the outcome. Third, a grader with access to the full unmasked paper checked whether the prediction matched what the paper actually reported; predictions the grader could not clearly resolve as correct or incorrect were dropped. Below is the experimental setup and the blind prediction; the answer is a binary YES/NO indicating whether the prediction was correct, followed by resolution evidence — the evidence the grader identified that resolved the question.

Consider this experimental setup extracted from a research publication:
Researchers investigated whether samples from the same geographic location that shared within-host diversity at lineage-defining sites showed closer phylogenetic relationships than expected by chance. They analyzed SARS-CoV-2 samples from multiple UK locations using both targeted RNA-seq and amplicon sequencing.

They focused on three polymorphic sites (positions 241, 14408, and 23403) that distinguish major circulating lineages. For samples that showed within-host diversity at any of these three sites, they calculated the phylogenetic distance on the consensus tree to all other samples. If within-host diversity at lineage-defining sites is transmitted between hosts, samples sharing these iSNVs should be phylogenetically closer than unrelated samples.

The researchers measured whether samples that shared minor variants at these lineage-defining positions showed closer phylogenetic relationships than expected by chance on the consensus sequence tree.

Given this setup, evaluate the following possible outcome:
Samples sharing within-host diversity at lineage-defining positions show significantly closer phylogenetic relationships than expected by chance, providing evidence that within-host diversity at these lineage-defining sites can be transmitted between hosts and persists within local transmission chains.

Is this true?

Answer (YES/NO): YES